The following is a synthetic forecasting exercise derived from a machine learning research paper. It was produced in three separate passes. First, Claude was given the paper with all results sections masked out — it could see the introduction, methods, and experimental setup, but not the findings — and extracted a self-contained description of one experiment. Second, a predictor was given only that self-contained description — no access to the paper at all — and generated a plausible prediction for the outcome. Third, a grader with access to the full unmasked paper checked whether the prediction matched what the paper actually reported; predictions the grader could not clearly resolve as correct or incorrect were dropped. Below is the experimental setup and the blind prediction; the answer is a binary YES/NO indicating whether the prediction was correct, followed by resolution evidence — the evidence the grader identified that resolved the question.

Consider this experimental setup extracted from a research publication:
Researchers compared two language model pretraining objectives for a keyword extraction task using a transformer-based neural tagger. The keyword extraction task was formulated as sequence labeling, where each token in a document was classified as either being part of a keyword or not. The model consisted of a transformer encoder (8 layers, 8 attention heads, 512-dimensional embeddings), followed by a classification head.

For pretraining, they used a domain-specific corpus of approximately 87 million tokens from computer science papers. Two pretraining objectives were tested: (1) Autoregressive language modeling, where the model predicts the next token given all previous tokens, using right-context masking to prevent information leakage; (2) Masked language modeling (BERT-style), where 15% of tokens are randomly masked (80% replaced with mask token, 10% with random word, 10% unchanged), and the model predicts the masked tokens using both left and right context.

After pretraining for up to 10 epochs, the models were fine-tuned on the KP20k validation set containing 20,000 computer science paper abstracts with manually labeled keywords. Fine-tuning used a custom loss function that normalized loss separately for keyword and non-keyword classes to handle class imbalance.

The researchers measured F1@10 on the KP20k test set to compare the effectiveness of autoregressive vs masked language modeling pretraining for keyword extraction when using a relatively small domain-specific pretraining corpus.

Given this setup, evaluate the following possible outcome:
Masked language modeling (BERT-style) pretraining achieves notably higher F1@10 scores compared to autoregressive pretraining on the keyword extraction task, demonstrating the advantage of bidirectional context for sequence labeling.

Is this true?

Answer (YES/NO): NO